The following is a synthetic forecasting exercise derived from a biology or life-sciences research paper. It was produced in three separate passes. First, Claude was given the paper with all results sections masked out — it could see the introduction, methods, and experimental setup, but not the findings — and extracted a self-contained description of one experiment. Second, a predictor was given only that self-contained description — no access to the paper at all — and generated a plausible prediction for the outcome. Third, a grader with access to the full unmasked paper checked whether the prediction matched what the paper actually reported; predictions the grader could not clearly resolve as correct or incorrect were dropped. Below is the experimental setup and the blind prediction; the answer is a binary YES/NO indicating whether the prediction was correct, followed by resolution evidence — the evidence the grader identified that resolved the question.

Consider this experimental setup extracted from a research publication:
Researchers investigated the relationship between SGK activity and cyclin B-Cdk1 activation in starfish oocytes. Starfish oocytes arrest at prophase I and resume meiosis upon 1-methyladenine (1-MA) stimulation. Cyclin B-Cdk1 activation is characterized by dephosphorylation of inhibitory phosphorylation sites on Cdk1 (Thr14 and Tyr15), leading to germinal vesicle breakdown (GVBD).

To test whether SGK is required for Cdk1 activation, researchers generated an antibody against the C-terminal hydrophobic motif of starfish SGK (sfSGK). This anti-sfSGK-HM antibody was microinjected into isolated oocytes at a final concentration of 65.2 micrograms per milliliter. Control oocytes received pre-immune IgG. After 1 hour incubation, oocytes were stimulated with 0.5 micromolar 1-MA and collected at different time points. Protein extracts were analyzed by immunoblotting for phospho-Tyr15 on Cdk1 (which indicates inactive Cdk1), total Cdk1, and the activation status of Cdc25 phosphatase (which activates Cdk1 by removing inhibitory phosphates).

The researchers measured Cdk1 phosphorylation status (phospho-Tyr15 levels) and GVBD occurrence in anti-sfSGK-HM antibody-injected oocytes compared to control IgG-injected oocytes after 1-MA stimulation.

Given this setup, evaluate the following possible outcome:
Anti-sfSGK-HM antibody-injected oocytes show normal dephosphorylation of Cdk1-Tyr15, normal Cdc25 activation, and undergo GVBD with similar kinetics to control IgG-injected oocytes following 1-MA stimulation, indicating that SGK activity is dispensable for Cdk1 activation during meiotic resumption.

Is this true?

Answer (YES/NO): NO